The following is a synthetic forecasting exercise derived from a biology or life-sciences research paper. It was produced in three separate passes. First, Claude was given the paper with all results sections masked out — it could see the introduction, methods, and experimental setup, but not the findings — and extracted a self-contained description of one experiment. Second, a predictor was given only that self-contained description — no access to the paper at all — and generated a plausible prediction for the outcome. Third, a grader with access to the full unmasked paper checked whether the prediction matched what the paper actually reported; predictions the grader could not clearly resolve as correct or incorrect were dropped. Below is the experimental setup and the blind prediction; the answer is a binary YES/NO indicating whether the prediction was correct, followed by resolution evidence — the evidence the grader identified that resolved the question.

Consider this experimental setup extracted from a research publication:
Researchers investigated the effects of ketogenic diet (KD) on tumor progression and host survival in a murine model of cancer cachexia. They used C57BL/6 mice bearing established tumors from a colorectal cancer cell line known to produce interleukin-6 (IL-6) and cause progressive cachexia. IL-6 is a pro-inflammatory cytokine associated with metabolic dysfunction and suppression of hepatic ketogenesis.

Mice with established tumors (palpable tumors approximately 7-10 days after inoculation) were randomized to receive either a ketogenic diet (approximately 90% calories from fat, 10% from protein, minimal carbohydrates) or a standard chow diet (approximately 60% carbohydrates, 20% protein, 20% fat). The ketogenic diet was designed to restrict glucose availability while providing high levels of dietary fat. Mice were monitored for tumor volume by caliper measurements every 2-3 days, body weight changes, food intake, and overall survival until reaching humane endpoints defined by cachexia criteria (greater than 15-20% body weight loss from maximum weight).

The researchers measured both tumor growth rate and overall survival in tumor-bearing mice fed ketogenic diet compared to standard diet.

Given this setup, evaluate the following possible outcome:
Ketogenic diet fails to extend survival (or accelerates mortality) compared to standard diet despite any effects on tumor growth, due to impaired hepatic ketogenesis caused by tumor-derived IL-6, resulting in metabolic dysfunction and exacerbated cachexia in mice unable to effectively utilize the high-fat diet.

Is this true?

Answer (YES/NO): YES